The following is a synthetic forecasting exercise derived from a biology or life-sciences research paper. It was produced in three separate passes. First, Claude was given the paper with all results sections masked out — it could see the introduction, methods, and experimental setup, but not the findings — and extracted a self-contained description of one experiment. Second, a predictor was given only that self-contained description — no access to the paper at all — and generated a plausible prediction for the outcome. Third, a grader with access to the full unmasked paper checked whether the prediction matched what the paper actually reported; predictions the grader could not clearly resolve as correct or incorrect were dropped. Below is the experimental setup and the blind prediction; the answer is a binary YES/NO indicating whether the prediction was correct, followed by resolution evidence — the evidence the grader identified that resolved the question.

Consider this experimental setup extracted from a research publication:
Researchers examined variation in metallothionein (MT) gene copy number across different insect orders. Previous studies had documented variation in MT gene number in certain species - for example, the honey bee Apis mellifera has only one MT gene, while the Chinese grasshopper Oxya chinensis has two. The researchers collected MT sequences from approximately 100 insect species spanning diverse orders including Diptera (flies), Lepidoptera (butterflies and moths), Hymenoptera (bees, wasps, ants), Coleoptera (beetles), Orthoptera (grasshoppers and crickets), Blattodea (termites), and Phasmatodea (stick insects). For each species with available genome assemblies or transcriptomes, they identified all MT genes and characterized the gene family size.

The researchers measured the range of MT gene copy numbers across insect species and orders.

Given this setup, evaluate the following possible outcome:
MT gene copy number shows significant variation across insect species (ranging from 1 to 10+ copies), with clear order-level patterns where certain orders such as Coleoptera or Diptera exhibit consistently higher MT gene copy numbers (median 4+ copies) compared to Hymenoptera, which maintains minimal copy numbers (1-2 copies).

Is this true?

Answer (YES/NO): NO